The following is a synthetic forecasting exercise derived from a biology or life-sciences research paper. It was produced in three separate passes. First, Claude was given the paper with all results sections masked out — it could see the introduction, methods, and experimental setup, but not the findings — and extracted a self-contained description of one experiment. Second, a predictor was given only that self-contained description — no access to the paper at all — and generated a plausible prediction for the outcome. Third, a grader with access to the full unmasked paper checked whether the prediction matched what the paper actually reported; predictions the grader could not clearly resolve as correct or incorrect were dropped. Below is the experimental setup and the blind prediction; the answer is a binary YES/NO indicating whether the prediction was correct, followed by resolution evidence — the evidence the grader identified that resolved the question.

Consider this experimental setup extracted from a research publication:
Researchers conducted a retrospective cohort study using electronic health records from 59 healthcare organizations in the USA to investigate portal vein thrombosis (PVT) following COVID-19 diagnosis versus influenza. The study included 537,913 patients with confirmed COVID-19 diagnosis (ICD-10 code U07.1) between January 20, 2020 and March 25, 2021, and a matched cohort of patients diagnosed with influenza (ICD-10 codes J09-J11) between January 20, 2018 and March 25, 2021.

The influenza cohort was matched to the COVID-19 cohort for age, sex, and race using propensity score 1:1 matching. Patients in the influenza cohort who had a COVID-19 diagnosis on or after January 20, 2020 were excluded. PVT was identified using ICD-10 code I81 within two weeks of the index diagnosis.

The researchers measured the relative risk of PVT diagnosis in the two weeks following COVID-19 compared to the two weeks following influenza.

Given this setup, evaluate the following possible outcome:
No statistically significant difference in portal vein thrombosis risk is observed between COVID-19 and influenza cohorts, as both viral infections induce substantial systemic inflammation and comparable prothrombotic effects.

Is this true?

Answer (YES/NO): NO